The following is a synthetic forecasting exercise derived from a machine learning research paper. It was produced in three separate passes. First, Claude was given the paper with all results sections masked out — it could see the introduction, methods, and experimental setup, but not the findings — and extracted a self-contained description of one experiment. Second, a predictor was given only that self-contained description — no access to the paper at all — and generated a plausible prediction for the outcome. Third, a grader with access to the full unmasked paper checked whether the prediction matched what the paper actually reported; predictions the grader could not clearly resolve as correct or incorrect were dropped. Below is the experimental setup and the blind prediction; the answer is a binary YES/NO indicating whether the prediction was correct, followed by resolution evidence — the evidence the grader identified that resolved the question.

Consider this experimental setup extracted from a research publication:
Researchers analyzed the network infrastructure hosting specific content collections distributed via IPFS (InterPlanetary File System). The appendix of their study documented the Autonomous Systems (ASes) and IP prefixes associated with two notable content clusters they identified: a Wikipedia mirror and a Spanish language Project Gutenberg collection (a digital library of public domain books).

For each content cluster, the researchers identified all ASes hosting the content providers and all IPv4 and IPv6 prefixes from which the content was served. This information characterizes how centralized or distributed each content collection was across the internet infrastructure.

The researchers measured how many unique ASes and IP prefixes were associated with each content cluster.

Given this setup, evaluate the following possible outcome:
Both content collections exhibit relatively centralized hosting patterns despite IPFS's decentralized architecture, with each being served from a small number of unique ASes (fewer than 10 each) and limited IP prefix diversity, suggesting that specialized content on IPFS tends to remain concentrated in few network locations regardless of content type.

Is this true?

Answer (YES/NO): NO